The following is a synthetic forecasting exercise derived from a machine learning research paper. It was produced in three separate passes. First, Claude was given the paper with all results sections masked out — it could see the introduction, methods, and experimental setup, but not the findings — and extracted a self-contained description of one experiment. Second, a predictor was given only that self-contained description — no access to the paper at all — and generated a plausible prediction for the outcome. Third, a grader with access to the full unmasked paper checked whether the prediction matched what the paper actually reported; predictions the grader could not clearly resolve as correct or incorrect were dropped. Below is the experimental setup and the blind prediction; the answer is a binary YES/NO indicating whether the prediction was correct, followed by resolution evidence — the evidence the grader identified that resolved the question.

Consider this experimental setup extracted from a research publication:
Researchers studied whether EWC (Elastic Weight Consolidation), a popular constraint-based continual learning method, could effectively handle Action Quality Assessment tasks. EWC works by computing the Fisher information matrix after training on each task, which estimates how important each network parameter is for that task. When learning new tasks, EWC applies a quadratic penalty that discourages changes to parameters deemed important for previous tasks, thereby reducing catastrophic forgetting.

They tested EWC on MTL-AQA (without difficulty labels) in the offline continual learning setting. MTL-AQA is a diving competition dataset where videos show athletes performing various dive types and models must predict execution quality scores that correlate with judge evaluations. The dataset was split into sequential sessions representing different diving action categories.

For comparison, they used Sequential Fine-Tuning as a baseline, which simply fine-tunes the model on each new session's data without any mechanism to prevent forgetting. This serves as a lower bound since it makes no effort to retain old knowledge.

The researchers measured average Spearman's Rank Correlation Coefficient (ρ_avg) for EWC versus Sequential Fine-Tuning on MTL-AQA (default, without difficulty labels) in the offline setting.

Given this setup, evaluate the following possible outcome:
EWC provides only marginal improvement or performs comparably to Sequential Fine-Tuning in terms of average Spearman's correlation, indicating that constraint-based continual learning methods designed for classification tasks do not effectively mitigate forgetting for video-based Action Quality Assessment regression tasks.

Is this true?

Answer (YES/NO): NO